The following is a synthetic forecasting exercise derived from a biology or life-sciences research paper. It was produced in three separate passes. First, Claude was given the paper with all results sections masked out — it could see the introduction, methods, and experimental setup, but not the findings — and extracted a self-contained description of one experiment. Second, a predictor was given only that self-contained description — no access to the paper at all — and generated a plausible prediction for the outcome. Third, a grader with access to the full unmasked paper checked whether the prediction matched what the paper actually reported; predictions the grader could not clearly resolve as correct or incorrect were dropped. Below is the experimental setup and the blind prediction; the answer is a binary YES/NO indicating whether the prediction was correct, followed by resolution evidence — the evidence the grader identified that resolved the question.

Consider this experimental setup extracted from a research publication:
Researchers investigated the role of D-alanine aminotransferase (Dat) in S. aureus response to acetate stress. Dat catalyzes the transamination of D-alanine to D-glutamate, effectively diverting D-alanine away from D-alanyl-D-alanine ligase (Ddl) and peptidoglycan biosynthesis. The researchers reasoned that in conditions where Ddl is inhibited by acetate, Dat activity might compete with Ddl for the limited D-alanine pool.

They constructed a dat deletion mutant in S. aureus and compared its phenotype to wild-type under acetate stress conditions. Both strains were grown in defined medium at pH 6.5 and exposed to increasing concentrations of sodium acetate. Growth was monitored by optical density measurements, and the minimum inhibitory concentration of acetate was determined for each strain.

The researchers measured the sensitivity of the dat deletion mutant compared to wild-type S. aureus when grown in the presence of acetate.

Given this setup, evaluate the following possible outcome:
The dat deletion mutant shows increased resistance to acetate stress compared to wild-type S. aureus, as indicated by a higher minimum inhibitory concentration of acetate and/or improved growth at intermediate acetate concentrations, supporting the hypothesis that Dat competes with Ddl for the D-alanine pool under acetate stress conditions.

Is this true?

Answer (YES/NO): NO